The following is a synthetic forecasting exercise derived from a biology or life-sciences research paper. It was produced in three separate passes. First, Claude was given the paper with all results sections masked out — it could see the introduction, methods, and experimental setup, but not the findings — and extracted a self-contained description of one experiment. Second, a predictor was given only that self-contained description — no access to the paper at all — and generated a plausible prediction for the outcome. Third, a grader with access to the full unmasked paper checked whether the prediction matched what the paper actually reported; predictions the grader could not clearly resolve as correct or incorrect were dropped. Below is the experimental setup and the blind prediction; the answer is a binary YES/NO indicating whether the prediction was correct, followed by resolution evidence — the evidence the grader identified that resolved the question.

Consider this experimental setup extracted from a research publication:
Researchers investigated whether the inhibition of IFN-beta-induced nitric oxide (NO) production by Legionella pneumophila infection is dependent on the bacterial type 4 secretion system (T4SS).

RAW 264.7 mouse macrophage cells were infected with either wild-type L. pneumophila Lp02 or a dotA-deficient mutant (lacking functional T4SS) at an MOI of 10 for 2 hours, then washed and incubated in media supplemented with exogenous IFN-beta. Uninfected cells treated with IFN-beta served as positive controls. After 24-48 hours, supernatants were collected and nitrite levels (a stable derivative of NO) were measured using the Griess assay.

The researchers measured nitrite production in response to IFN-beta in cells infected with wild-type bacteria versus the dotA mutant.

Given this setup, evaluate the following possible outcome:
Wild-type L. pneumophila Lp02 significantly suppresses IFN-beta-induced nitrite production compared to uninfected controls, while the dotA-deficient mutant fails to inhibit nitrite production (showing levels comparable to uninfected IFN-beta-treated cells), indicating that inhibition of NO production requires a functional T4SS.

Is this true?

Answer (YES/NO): YES